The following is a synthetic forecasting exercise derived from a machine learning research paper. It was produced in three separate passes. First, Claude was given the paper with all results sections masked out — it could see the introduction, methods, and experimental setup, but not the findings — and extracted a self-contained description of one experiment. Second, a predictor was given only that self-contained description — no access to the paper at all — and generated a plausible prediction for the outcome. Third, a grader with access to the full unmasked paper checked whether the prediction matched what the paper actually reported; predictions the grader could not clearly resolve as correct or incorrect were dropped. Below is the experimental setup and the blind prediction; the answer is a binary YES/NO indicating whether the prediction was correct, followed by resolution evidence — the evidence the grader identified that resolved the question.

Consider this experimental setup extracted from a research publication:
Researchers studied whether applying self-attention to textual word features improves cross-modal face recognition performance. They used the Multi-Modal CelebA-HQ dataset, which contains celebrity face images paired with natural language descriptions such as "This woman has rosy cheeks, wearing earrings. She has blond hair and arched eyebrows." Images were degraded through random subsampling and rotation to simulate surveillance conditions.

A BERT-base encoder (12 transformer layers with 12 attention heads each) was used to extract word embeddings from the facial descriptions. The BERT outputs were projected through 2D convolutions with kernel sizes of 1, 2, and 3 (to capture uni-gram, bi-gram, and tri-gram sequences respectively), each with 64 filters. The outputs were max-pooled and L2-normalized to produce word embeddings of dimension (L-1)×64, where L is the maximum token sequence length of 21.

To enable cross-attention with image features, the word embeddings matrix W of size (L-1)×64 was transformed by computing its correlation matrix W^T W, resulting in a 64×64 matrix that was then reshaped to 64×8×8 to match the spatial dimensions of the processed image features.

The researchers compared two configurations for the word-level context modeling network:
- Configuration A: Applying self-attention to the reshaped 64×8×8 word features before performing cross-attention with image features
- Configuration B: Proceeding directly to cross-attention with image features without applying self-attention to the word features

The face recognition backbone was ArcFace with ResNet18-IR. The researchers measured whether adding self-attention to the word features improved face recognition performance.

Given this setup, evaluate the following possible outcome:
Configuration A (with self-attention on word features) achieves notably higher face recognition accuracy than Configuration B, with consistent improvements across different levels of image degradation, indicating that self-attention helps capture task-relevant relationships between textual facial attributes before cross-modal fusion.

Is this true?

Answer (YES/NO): NO